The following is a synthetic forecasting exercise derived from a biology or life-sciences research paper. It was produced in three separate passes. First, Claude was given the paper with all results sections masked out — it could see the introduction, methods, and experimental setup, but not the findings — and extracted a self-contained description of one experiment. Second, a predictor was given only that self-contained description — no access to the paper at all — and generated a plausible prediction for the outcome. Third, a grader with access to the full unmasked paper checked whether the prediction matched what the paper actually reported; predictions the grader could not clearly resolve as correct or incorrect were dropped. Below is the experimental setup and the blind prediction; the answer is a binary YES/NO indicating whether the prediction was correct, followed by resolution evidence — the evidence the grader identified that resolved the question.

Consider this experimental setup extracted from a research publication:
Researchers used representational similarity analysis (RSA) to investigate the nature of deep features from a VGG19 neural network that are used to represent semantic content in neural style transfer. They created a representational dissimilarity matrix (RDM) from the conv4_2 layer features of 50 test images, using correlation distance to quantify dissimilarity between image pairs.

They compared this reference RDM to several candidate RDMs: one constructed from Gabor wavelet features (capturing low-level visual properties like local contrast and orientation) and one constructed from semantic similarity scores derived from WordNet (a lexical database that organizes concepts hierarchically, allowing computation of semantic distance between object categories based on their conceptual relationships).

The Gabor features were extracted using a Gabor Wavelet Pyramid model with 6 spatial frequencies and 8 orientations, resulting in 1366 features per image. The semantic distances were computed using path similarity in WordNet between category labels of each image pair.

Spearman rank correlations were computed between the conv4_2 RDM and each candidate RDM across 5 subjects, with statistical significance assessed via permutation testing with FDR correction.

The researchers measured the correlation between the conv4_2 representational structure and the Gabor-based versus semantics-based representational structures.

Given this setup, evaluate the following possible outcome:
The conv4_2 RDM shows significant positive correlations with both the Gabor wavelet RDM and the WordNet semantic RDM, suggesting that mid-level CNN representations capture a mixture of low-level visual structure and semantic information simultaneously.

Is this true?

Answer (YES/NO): YES